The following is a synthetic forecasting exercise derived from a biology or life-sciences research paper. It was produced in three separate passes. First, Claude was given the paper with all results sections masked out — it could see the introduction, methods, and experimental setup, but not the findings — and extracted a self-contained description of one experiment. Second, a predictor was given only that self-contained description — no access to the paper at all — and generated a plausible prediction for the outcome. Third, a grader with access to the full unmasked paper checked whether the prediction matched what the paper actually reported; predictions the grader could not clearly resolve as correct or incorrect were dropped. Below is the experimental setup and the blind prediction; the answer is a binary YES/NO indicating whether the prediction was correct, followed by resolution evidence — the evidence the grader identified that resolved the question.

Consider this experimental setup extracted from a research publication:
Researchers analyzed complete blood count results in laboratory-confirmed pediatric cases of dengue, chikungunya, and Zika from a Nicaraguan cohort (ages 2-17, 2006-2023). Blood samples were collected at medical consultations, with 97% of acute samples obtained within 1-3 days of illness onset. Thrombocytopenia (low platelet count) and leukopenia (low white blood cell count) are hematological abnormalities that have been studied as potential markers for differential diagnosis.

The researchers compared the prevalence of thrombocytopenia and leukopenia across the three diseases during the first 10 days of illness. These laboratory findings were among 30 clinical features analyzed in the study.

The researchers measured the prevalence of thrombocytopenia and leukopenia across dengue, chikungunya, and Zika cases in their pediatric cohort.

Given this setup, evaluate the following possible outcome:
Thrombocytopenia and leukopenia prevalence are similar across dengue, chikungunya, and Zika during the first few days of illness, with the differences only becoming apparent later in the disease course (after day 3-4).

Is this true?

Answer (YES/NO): NO